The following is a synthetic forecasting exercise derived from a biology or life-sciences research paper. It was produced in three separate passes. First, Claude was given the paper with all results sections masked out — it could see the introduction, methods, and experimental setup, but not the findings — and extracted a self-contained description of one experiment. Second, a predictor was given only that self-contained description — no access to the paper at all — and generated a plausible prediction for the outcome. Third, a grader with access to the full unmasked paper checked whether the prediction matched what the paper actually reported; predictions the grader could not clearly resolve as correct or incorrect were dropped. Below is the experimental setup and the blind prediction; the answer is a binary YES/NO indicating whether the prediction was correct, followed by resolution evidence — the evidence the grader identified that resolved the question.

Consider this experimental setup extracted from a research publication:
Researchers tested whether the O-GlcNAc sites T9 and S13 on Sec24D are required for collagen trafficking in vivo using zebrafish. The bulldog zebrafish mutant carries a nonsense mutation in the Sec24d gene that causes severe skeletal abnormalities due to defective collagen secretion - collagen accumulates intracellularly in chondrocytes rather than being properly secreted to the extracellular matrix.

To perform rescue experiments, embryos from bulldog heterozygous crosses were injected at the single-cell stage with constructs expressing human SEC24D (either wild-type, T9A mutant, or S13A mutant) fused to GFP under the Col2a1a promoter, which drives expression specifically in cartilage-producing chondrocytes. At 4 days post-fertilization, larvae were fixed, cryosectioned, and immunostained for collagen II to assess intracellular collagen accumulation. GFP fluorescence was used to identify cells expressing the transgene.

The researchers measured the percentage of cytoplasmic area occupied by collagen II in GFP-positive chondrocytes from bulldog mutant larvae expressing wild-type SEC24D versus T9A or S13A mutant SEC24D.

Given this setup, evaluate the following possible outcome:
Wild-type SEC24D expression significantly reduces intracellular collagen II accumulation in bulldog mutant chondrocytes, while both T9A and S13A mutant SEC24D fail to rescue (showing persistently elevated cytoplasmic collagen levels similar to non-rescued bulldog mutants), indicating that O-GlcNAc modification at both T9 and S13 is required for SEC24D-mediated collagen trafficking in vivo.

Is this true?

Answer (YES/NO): YES